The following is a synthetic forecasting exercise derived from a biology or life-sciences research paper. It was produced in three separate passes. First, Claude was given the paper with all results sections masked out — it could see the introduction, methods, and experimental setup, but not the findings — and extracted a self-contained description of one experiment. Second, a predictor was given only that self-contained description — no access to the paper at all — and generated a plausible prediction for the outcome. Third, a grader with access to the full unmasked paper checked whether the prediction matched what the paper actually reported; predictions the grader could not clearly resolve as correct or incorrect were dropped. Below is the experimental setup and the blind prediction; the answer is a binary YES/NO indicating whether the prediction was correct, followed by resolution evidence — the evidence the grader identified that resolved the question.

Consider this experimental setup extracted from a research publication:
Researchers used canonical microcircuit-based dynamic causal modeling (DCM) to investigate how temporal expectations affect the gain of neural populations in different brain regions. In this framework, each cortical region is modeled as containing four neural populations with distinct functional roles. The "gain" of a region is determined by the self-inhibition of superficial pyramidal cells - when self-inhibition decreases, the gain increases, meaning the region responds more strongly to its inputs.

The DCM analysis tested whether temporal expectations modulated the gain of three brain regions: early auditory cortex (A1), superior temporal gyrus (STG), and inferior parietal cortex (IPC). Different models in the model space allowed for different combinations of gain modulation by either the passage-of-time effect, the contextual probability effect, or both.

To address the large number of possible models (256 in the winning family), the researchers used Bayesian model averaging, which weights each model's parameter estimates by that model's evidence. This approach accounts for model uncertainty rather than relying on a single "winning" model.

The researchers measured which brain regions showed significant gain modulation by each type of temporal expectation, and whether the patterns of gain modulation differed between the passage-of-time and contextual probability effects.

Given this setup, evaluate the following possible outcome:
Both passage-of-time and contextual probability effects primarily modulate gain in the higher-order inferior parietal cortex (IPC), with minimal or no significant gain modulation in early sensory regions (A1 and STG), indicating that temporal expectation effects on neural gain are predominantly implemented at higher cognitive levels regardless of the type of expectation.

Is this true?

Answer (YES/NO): NO